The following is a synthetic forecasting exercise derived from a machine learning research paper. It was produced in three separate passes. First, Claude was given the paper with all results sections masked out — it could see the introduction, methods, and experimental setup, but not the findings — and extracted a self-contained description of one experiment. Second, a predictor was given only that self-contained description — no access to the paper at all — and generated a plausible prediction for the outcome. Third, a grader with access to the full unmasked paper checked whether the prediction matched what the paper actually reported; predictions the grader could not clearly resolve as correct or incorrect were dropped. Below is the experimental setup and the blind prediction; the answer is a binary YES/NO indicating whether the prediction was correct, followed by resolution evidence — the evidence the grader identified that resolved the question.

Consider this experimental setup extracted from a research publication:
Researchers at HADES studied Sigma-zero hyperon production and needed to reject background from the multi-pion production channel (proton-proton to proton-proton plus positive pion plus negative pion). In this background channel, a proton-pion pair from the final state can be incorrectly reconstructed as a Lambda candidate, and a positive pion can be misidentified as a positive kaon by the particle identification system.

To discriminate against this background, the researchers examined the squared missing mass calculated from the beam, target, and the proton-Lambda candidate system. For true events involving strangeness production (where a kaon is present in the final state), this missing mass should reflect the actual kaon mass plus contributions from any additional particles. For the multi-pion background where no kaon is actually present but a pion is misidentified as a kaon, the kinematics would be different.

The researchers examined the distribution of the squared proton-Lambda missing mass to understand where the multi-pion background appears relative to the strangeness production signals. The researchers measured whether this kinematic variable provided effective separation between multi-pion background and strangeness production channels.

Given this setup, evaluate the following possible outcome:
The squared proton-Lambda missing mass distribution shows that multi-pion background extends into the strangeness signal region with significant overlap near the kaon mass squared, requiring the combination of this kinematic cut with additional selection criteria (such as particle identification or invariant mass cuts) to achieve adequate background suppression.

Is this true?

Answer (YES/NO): NO